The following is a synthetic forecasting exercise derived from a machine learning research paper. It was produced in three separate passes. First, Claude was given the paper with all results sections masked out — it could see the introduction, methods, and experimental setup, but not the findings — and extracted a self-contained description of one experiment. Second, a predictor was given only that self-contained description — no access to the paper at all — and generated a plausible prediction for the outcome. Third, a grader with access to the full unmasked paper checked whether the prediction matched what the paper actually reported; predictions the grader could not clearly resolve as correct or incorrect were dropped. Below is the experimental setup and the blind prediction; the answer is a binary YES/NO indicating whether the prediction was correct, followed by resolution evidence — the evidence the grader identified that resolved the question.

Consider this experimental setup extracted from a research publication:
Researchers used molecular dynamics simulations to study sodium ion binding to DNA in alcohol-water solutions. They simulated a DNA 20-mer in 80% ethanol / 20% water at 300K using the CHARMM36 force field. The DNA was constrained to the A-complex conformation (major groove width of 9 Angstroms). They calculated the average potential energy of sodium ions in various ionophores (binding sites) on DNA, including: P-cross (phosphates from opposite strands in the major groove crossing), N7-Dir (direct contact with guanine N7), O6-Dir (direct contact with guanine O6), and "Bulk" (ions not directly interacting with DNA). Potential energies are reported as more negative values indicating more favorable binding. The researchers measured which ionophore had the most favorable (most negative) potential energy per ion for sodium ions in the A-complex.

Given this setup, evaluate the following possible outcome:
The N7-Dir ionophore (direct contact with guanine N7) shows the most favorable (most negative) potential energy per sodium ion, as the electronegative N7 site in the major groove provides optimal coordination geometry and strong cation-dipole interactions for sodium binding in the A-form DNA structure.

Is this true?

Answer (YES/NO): NO